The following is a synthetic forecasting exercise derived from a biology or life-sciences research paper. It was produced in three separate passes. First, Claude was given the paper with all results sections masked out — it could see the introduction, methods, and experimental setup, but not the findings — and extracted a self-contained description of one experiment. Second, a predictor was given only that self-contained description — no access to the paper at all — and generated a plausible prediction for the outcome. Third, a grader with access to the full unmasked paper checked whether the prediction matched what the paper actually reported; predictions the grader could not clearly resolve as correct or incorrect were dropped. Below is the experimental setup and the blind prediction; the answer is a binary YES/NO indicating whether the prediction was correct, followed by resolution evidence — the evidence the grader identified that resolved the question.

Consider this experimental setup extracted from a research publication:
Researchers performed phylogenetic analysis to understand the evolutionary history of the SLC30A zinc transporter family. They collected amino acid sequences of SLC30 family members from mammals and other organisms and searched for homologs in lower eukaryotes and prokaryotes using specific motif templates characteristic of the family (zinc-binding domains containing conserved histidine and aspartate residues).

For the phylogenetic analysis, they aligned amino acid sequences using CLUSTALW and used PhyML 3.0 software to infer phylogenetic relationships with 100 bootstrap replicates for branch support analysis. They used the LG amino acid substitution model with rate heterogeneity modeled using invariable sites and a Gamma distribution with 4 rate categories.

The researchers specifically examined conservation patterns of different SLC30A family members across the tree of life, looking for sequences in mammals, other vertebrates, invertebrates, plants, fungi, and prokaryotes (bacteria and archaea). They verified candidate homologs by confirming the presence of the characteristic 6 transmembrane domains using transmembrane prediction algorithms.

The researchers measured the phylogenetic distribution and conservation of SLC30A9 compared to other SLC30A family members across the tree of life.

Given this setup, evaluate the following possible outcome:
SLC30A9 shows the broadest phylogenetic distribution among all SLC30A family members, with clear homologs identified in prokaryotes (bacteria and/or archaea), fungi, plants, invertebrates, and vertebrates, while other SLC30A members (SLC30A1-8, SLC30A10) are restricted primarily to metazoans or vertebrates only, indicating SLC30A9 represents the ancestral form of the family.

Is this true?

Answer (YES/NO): NO